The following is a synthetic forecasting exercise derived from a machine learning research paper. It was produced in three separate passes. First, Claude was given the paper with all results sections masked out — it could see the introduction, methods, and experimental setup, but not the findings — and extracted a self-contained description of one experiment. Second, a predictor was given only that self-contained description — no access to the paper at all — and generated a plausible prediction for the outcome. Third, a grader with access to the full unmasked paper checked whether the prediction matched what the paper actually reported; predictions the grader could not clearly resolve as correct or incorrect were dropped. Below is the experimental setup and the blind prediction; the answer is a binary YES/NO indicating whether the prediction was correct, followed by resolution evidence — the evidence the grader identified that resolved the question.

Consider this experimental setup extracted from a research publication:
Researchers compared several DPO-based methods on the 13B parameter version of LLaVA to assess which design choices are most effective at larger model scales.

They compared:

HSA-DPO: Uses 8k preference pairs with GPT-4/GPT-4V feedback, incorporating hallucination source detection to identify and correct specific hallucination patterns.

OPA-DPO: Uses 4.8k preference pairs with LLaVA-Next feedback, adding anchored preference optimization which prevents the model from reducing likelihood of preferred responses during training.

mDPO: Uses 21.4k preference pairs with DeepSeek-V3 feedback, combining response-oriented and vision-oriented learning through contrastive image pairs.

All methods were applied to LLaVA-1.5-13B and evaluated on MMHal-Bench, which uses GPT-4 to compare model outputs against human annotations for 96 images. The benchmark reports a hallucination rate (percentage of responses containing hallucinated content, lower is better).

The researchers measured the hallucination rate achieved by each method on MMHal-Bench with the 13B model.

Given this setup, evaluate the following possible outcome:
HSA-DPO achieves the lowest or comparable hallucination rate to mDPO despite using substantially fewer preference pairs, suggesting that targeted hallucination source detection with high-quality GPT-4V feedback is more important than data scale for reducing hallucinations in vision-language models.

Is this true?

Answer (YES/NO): NO